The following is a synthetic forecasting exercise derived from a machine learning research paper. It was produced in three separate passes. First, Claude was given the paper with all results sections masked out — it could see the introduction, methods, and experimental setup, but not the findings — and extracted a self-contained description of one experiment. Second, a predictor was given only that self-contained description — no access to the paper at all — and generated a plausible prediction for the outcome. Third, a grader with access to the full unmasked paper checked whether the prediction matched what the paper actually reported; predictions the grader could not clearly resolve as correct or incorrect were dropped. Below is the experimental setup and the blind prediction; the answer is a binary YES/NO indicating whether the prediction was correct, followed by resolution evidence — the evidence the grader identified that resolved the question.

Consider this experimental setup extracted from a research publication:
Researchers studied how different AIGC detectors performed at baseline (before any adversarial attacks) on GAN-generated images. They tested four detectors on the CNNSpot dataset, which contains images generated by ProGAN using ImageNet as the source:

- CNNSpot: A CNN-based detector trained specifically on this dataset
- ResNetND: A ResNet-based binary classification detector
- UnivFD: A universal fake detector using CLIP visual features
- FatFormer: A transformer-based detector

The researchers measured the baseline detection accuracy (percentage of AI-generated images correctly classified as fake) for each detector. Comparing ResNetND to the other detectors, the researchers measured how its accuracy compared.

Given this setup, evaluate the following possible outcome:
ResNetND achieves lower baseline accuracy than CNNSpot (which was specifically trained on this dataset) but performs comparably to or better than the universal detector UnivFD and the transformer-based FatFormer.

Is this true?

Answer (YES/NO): NO